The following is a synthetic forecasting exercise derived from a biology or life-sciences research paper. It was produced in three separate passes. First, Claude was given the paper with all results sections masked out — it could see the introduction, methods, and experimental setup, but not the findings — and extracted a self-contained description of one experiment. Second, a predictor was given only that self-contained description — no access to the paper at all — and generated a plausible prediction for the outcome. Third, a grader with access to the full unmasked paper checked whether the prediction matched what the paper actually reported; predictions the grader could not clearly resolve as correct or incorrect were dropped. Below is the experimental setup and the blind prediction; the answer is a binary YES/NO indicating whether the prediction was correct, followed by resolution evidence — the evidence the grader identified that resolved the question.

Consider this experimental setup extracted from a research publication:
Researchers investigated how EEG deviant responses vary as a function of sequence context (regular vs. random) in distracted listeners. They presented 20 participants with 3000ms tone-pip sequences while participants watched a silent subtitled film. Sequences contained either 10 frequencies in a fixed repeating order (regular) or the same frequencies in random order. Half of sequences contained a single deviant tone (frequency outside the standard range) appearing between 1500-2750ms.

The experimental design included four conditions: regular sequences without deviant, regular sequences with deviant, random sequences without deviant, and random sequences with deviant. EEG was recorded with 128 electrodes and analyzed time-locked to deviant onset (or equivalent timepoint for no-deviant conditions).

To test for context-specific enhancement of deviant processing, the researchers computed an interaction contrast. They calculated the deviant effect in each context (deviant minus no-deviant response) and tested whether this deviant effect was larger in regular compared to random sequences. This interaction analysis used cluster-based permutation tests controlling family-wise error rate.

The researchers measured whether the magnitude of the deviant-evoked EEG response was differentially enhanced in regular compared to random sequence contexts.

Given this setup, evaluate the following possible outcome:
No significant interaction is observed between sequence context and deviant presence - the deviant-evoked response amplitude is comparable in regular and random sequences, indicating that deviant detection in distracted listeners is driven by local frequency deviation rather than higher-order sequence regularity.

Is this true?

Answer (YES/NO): NO